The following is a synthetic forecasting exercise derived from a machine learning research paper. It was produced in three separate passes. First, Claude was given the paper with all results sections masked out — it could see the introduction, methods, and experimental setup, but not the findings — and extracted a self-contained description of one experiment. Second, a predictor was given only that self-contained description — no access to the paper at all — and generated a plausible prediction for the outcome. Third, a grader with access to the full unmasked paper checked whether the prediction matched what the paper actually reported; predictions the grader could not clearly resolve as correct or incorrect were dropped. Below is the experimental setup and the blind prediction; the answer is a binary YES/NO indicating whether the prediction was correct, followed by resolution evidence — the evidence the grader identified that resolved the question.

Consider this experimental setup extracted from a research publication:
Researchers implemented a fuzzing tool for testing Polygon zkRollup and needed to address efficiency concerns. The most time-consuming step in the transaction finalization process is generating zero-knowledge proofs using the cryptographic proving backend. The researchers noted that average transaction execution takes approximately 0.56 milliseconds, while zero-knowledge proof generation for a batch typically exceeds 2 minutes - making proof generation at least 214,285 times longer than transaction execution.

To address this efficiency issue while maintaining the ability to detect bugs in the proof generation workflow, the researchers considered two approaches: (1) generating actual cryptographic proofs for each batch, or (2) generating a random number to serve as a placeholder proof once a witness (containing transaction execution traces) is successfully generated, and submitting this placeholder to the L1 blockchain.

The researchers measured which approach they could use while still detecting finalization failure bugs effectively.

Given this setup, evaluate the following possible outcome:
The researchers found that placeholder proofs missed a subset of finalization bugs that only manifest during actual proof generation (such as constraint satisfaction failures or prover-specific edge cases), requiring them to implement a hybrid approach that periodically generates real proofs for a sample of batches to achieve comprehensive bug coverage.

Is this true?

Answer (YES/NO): NO